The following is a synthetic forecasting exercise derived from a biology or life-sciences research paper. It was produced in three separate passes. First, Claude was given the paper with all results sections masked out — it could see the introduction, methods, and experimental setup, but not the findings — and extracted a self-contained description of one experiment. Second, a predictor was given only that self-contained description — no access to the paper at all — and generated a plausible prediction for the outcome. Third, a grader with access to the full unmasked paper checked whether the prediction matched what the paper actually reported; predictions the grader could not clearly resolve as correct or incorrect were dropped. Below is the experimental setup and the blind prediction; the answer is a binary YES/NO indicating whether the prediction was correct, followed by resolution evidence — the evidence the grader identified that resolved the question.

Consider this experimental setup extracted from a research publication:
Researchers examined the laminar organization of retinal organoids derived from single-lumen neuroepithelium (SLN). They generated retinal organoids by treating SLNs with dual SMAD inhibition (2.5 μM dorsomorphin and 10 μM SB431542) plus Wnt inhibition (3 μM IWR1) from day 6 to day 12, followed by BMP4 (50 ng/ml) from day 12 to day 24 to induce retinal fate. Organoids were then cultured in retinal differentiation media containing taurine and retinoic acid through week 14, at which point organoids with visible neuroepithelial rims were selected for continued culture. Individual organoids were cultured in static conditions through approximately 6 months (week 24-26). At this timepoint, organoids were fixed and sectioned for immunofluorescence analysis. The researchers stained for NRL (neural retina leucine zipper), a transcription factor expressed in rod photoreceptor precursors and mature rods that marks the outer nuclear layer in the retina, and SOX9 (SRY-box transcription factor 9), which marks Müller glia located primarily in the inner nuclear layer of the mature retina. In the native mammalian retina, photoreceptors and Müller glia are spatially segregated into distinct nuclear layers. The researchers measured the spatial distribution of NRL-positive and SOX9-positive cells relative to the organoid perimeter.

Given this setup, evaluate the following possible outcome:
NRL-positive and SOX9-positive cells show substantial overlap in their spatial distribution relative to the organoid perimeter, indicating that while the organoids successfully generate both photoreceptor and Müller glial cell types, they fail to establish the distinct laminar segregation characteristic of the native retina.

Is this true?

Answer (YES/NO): NO